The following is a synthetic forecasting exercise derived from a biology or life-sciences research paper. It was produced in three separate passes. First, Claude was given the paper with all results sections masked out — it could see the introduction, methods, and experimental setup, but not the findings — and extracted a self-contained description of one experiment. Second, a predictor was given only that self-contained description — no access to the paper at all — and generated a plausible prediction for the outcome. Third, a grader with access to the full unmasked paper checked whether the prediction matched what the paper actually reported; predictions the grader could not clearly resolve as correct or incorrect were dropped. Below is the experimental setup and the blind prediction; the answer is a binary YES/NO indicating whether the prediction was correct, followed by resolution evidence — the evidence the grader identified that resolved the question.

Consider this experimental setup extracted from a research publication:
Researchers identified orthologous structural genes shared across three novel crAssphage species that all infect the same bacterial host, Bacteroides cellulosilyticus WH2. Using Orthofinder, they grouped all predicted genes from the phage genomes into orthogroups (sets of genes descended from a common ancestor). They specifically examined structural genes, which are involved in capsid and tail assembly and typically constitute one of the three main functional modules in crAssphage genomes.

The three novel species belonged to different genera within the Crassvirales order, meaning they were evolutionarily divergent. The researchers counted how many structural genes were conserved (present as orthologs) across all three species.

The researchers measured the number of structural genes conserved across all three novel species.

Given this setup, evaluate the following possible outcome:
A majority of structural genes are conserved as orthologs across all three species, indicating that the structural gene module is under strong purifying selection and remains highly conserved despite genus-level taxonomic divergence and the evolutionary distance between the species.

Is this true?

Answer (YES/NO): NO